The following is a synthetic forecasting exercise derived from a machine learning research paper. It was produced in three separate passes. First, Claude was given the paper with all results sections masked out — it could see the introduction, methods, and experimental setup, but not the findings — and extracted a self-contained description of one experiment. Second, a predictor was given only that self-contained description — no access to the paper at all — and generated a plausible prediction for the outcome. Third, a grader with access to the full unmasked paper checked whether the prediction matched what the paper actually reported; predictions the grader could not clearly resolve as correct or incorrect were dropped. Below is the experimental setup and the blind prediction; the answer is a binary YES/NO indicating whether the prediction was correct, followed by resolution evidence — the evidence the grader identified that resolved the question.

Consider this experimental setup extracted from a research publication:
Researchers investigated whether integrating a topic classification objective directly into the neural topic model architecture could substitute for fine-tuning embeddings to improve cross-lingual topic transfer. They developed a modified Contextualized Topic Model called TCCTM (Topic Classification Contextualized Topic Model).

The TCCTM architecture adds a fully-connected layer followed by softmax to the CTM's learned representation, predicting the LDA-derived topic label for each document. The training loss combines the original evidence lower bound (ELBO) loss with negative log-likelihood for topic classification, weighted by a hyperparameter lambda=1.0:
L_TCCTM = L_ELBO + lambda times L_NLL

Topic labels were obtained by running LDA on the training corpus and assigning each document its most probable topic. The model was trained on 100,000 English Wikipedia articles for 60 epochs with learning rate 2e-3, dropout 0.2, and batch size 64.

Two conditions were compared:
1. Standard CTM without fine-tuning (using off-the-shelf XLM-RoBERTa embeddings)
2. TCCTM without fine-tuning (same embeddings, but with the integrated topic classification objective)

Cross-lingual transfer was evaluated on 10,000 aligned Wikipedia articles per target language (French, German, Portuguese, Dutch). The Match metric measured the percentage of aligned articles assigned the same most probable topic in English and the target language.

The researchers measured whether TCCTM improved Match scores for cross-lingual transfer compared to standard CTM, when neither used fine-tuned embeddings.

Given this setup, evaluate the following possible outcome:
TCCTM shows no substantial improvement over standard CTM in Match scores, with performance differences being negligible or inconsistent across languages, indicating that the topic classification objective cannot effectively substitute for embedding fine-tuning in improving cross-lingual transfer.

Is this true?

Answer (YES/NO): NO